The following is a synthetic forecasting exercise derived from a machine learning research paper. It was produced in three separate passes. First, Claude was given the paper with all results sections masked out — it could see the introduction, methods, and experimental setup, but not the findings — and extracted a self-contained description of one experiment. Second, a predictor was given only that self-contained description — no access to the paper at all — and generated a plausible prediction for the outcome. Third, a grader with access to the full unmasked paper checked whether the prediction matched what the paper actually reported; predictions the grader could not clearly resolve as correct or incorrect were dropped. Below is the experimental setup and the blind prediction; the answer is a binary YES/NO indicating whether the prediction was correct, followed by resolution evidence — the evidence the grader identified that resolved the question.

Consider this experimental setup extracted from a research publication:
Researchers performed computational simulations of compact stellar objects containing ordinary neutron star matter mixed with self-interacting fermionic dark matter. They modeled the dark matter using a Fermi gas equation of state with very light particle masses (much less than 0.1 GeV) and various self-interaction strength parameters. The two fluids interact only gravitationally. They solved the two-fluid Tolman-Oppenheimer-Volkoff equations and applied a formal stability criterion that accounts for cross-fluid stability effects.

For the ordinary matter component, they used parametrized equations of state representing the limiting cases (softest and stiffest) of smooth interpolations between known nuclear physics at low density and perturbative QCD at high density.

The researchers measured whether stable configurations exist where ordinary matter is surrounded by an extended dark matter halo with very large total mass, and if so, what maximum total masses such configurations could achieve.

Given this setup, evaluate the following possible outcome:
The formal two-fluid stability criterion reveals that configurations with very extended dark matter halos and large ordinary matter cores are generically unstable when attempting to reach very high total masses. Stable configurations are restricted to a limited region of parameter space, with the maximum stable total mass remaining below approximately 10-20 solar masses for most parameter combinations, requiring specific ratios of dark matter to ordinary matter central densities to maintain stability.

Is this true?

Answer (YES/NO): NO